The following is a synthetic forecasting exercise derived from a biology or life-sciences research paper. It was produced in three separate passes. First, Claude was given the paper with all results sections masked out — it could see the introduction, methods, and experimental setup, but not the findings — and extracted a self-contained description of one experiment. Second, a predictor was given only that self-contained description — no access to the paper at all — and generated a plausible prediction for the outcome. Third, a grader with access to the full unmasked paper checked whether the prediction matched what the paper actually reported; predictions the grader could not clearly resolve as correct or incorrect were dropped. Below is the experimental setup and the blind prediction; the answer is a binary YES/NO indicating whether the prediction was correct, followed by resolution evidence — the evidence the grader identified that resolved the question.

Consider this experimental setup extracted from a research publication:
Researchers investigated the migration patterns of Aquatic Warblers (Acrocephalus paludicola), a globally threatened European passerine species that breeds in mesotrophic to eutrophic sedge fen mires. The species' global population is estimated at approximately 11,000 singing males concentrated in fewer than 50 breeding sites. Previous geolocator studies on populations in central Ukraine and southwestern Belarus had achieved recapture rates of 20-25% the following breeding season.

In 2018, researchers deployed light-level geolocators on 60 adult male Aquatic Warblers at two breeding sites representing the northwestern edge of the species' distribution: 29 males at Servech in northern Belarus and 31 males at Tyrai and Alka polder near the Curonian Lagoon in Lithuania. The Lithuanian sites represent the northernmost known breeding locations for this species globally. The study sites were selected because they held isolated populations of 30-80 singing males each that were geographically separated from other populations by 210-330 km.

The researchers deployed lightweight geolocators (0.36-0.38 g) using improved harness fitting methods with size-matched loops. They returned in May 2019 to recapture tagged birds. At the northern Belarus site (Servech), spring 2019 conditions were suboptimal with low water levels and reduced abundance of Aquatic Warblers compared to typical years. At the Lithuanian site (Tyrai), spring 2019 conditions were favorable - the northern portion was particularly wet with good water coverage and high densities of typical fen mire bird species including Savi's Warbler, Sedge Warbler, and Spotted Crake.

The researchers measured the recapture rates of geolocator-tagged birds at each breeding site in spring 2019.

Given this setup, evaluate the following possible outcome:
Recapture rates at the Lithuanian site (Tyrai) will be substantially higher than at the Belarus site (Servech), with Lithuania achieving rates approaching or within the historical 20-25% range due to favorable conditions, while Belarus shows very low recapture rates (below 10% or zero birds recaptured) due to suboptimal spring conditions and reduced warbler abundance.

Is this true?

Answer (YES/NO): NO